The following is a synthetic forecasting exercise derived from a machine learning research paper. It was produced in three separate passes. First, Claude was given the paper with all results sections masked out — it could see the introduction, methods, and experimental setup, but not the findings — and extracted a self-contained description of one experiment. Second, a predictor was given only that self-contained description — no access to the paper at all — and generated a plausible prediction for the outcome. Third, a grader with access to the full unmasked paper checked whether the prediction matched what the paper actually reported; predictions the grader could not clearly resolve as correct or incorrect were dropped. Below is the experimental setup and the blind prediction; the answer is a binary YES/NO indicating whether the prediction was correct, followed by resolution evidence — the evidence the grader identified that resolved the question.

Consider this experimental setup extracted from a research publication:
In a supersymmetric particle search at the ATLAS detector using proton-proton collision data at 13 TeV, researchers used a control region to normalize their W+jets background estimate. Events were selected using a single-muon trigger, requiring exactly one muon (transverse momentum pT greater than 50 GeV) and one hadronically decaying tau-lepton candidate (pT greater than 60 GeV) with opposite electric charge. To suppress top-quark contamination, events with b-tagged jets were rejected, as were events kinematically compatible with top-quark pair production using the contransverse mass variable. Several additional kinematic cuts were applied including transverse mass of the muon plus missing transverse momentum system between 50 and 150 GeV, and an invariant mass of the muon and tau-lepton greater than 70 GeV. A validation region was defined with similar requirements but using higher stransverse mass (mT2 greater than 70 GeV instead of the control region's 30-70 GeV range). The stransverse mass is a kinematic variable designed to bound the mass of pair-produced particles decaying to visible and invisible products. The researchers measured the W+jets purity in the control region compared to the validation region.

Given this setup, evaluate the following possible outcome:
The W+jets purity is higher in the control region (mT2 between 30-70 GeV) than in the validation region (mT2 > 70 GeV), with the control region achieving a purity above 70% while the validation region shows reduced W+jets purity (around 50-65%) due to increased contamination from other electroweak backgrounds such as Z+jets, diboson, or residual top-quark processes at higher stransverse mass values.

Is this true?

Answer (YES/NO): NO